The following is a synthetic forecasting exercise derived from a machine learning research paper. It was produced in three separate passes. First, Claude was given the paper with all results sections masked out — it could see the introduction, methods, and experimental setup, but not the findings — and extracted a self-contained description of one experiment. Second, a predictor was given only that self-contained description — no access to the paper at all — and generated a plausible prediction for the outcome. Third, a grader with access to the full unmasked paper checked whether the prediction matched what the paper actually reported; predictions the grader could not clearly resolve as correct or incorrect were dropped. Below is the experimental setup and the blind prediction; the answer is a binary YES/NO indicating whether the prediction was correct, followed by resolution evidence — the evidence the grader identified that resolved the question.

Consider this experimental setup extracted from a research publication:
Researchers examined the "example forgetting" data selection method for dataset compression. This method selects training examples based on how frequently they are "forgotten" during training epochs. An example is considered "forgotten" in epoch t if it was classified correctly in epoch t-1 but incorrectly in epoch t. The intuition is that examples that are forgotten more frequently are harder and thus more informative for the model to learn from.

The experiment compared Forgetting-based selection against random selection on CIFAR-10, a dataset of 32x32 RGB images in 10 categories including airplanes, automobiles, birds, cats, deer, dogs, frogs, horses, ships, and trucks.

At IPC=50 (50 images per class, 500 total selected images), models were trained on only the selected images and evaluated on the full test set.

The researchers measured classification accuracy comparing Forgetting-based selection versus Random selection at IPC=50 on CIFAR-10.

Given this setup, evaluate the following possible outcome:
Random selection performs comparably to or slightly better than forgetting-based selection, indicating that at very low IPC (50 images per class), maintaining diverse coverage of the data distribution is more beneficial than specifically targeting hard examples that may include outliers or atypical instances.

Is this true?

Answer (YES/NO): NO